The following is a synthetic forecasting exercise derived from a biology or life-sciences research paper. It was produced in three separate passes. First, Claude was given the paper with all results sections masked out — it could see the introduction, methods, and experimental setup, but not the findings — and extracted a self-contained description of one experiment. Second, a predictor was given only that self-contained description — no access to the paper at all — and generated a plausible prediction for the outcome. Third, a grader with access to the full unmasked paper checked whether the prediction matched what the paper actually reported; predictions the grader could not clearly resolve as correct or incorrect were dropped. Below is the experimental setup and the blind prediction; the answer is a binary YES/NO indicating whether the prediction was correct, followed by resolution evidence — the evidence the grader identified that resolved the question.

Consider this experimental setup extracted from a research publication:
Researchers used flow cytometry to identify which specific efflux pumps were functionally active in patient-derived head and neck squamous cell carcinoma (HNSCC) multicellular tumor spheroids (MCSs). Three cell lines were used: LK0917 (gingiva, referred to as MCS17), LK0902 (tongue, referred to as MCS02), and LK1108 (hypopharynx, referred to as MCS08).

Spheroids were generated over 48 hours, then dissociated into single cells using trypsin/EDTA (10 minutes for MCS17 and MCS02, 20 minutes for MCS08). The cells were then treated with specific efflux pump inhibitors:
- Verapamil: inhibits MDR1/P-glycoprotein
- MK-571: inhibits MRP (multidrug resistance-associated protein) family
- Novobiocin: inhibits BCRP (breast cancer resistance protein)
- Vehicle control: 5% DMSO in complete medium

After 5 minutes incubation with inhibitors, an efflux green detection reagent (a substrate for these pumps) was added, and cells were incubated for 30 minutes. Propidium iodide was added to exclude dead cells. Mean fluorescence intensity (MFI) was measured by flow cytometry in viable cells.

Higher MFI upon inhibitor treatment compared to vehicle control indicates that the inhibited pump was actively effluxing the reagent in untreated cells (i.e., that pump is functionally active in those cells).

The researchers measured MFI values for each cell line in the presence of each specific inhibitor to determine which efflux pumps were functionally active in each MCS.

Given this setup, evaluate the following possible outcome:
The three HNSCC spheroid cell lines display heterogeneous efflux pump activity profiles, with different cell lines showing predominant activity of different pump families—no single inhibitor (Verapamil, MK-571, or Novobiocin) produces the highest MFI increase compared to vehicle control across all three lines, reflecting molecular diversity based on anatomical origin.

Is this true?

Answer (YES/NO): YES